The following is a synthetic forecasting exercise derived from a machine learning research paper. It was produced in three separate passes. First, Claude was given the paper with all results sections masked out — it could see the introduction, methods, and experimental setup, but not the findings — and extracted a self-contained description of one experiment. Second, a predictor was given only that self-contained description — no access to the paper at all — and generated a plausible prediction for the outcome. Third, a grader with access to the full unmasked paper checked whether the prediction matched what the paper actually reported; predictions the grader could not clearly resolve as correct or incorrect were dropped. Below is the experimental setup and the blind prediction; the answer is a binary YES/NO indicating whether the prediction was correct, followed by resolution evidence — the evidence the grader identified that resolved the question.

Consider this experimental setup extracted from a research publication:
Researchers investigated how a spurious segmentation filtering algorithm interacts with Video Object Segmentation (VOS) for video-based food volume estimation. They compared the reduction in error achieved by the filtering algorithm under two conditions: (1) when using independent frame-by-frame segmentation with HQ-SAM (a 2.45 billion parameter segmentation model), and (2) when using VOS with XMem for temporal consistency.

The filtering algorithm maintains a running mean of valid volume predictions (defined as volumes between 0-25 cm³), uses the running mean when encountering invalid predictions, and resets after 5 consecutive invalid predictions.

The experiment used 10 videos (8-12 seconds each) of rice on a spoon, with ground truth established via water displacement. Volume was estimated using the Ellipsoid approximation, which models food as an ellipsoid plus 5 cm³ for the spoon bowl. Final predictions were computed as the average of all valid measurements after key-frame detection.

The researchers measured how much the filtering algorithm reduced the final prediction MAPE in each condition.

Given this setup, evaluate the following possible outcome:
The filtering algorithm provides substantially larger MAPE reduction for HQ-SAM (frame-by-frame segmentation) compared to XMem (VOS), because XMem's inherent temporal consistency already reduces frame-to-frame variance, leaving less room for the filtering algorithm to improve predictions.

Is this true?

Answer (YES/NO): YES